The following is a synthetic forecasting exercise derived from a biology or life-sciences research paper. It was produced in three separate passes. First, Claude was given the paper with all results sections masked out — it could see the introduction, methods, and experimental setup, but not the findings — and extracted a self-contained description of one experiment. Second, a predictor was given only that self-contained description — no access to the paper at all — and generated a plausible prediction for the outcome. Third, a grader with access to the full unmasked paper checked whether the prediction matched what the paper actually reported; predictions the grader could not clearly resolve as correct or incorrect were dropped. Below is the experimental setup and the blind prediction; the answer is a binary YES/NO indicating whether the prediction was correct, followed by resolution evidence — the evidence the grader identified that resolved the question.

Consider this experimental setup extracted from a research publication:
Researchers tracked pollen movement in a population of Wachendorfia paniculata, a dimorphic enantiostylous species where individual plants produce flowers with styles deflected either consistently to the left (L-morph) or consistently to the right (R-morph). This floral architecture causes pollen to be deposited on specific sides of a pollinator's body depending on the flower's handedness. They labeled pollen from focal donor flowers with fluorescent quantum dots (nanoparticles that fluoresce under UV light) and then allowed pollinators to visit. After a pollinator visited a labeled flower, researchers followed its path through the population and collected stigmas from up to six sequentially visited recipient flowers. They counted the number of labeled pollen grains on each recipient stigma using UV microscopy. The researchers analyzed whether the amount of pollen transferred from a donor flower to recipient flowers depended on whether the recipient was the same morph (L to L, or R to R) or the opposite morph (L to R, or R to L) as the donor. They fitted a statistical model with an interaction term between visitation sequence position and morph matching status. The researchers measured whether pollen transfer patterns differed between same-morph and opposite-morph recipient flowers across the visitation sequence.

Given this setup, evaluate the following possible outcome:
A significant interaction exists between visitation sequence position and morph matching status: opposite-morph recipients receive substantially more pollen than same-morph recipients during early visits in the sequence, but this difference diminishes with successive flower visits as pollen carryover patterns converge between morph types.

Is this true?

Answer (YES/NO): NO